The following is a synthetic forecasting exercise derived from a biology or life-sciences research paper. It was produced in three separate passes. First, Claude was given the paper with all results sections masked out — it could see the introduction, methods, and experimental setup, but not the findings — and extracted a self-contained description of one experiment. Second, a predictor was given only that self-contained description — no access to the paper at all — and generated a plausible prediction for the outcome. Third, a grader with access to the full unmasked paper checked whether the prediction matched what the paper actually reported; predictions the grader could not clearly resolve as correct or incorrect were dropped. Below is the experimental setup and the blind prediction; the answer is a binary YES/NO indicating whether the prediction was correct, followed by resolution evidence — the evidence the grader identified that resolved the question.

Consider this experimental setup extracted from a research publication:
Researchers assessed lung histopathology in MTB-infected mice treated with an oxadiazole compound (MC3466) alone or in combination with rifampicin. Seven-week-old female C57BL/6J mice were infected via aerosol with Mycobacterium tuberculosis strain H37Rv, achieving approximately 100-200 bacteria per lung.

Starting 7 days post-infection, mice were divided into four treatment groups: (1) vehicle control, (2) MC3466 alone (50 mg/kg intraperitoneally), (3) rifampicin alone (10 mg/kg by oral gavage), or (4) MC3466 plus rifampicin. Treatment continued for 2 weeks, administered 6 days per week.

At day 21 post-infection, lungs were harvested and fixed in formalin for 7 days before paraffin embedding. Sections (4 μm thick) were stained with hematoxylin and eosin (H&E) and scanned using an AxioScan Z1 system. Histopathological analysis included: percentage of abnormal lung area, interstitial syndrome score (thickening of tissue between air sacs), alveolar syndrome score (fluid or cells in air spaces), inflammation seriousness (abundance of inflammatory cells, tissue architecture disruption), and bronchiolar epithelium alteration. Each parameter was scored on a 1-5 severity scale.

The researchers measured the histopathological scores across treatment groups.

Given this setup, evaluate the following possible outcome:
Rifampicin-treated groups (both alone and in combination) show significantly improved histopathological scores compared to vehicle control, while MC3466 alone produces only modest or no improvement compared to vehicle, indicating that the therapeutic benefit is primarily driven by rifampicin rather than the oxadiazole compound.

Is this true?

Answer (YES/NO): NO